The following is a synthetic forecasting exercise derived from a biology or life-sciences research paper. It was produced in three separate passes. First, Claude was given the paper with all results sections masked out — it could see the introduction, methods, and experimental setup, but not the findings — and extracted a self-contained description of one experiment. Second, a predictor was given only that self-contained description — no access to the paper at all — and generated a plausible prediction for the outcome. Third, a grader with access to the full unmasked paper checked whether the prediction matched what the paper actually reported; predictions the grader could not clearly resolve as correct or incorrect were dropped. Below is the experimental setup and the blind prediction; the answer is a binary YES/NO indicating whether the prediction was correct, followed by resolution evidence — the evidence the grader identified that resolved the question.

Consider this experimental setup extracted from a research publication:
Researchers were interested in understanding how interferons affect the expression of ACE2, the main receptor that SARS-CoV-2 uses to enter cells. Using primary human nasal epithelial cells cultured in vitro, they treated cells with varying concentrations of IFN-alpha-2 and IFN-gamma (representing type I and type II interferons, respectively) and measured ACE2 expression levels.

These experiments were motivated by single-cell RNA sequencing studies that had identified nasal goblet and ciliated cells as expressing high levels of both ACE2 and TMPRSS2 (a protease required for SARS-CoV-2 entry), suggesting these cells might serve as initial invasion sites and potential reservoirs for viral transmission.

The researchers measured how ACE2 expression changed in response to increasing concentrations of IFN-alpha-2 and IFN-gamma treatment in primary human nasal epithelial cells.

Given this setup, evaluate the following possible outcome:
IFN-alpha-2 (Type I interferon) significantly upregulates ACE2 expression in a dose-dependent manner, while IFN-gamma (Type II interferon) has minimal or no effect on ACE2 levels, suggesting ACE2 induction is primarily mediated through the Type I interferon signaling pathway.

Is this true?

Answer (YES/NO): NO